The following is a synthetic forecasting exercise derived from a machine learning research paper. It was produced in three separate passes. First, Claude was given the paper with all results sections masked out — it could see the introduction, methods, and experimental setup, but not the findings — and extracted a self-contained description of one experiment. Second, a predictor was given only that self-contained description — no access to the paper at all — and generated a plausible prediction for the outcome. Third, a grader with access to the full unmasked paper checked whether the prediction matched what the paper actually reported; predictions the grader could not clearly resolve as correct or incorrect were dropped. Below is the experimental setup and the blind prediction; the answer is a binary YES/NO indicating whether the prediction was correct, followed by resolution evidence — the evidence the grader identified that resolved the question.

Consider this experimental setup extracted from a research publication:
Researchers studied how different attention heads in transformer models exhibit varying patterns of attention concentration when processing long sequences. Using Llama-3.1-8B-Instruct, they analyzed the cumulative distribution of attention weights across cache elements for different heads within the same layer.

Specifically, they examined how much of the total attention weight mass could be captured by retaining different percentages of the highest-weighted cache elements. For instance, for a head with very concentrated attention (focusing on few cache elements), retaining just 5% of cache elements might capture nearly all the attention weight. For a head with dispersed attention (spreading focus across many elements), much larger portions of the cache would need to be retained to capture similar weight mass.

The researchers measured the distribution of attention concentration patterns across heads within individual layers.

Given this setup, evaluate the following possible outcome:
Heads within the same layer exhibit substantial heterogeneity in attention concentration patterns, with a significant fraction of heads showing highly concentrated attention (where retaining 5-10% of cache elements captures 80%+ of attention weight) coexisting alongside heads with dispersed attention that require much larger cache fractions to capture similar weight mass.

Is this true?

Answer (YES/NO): YES